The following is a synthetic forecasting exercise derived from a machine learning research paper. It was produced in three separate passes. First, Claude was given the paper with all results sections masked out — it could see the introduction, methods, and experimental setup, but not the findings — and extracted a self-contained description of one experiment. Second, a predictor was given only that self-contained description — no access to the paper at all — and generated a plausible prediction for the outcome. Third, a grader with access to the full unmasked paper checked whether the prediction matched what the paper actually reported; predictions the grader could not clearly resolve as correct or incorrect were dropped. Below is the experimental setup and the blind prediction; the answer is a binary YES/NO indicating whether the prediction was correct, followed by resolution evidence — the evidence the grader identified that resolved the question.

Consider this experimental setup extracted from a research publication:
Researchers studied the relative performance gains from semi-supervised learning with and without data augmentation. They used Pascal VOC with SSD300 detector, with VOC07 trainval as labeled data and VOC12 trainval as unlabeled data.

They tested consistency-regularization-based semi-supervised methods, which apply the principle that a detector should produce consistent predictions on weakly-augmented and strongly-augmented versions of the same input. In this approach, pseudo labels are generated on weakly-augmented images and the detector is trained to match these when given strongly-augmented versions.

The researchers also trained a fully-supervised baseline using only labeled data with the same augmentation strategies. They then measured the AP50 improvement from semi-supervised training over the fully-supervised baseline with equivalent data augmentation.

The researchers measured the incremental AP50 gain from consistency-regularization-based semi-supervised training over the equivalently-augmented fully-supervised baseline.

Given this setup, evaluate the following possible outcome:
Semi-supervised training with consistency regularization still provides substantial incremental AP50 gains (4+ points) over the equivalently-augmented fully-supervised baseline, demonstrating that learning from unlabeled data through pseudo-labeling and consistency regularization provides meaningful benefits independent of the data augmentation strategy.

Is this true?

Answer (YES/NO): NO